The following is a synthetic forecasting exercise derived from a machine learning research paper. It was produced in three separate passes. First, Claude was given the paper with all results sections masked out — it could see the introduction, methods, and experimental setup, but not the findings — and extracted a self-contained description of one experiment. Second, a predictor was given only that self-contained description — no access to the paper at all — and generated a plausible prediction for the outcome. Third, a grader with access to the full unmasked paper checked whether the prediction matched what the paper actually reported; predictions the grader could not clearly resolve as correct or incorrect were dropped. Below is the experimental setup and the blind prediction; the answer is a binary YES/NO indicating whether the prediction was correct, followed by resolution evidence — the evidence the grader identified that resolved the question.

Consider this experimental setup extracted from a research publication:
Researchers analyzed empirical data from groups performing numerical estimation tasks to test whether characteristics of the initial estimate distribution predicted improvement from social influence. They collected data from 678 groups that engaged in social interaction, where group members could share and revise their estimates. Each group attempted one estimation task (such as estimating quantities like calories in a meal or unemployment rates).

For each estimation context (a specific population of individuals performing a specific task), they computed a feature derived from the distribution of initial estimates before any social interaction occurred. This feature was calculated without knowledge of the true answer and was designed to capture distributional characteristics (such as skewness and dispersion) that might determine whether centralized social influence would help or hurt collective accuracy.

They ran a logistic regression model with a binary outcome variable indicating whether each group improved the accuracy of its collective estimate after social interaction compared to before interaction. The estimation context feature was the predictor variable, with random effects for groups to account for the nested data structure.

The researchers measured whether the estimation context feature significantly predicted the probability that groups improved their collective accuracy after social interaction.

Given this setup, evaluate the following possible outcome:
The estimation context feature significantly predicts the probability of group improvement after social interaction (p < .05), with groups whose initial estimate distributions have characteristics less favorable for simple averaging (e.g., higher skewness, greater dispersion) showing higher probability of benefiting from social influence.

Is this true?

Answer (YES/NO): YES